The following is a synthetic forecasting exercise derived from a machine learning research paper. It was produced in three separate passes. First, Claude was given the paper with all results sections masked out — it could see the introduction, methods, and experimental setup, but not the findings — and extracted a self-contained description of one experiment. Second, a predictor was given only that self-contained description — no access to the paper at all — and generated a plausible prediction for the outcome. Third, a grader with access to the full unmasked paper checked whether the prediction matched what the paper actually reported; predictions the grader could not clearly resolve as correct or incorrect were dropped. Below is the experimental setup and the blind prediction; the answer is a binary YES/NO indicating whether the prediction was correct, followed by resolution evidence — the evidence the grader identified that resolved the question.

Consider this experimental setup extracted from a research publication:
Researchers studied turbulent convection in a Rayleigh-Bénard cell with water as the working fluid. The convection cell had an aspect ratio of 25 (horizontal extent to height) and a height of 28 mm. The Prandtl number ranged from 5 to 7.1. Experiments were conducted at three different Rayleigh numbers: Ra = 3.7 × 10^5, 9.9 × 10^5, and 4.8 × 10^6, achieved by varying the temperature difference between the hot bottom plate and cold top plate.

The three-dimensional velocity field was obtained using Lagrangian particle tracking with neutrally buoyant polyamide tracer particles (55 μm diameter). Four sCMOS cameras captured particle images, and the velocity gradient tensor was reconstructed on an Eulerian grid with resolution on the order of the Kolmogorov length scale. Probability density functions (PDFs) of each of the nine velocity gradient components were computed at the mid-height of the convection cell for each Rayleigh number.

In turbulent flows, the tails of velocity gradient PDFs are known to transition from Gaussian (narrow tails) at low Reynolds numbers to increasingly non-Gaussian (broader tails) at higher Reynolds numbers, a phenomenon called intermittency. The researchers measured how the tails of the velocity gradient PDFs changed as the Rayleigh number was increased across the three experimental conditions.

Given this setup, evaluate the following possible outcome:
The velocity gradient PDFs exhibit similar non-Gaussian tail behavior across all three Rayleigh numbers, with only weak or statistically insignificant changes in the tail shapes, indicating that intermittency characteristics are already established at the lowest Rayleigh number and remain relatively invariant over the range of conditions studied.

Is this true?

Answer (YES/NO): NO